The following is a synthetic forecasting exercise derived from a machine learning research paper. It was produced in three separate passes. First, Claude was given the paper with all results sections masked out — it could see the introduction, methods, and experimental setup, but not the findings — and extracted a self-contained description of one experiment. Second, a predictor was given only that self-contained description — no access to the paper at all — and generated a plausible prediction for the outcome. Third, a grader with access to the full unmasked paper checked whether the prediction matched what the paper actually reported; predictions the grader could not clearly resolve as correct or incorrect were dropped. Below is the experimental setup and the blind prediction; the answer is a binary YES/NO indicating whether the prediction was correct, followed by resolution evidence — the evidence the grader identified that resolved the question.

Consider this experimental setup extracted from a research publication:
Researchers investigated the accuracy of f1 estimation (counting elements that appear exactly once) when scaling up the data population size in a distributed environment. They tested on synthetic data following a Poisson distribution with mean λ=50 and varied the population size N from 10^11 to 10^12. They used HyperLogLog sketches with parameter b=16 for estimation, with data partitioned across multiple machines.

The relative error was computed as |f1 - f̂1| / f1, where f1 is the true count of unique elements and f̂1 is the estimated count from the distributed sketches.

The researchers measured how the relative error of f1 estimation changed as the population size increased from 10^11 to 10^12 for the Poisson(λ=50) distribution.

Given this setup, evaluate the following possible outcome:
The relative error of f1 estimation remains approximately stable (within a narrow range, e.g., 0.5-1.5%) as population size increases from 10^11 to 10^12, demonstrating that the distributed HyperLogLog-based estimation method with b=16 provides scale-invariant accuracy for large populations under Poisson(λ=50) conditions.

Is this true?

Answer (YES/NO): YES